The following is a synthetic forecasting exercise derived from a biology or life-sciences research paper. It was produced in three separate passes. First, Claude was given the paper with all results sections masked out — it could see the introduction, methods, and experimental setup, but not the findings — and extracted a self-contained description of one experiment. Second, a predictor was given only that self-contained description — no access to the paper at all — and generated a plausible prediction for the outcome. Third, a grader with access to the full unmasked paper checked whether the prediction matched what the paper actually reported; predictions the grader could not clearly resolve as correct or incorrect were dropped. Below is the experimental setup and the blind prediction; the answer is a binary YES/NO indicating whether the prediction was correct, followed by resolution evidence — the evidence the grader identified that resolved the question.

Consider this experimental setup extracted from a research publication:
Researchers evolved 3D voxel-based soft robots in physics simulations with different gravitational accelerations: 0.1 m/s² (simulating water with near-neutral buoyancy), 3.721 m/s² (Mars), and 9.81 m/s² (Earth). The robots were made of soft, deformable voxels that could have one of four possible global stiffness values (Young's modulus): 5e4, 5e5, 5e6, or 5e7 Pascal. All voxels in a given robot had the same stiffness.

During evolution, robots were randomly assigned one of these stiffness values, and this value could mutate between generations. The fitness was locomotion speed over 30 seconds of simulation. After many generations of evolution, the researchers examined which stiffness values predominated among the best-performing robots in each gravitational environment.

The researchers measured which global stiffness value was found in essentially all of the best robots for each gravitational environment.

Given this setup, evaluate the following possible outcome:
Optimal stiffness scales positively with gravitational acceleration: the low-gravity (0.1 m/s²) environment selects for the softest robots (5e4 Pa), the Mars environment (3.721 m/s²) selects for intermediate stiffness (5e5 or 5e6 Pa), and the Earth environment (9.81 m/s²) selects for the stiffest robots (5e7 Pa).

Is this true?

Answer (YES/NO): NO